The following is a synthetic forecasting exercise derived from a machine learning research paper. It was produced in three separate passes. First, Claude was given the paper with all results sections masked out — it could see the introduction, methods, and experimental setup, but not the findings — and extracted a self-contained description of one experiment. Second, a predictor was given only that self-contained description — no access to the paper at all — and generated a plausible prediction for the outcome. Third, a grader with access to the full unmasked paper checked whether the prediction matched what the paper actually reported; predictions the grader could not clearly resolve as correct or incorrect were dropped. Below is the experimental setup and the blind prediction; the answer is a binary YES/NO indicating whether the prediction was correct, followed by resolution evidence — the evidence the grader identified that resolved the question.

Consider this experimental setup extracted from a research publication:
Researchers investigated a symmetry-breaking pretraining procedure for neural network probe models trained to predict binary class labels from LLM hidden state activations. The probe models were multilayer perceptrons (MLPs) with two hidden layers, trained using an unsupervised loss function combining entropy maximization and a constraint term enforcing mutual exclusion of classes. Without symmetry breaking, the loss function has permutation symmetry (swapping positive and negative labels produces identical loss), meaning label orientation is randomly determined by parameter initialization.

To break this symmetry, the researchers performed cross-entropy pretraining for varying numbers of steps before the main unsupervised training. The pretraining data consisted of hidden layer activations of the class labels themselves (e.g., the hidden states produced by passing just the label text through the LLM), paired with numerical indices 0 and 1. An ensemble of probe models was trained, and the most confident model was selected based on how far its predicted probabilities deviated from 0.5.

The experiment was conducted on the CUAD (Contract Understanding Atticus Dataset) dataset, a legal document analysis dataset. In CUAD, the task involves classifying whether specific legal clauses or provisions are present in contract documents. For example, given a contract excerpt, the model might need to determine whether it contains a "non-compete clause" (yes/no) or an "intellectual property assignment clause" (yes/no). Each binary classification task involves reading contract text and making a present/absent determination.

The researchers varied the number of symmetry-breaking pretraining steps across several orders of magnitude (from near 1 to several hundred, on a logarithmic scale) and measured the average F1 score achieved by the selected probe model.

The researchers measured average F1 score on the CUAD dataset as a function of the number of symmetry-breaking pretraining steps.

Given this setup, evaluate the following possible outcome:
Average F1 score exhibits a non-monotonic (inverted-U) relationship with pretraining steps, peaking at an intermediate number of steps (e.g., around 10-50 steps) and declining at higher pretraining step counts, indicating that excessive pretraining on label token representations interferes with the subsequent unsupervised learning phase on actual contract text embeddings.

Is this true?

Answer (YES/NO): YES